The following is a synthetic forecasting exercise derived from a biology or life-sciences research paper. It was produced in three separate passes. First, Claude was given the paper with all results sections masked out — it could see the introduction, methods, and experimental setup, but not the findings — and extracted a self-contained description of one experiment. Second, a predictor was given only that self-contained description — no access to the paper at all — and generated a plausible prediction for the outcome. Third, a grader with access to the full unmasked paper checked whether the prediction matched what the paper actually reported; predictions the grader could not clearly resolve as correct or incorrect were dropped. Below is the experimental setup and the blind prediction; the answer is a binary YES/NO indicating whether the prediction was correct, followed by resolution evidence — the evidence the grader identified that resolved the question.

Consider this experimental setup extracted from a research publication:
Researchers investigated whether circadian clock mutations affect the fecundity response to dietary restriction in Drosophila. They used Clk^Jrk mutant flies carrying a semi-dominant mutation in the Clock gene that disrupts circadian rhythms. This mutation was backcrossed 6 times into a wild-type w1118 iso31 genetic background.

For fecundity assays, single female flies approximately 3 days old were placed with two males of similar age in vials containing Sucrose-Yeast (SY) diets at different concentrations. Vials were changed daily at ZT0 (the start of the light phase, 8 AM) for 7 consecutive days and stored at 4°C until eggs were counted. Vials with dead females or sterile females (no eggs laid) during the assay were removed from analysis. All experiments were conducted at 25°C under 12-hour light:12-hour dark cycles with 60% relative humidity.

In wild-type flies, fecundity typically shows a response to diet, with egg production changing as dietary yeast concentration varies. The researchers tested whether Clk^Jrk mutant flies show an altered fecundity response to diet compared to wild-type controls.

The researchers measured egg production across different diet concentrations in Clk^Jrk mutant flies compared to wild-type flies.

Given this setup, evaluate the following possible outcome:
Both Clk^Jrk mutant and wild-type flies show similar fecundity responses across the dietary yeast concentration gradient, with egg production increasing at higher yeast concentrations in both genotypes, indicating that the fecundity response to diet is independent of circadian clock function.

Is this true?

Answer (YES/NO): NO